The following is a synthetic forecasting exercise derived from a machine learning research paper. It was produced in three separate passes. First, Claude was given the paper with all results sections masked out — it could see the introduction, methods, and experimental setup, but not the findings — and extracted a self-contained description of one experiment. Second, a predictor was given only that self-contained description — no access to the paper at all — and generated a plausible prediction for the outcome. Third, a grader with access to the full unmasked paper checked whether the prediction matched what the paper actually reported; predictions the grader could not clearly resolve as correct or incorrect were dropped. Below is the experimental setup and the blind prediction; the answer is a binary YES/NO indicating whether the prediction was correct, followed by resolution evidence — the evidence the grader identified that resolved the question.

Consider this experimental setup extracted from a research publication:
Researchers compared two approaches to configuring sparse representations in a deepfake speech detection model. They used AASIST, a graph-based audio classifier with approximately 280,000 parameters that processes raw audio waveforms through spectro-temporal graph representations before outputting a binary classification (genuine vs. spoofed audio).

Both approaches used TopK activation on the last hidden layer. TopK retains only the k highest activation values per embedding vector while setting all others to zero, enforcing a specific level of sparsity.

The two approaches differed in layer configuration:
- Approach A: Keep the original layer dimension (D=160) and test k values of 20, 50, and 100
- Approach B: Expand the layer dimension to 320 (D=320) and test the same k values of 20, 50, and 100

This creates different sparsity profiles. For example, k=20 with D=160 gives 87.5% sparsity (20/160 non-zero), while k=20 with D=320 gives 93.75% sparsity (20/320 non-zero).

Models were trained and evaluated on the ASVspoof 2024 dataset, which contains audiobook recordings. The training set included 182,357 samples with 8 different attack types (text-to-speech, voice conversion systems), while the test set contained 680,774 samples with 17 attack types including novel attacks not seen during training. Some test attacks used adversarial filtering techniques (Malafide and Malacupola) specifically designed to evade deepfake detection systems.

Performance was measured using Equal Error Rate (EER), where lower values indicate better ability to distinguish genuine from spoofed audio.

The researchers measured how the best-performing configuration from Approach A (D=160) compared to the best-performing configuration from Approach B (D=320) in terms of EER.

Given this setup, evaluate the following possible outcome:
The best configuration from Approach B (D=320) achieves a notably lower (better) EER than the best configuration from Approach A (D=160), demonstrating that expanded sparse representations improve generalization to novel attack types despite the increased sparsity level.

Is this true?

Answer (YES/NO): YES